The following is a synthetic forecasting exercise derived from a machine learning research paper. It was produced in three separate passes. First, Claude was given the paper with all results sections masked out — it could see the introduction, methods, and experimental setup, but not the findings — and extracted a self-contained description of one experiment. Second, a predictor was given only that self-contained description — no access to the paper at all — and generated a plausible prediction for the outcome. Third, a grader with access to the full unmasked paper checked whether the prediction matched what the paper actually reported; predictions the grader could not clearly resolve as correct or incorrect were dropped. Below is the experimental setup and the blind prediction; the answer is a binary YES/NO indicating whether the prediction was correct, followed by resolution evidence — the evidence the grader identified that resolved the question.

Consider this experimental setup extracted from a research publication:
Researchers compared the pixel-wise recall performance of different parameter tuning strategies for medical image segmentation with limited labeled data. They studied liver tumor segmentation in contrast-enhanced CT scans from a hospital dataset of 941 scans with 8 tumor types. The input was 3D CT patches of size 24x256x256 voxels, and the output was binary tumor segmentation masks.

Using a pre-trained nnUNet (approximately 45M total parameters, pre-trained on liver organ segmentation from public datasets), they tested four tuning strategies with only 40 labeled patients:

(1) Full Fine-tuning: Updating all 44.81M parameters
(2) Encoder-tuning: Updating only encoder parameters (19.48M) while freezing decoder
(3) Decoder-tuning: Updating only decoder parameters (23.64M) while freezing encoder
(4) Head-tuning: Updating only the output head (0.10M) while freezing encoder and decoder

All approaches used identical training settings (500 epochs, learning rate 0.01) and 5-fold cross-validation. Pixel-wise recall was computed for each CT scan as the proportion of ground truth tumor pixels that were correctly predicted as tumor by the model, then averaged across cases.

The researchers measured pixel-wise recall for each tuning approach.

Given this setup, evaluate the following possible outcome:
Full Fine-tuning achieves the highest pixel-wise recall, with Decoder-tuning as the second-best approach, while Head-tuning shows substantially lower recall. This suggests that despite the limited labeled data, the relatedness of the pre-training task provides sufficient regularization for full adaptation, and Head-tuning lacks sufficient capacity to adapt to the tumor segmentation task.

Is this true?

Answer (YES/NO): NO